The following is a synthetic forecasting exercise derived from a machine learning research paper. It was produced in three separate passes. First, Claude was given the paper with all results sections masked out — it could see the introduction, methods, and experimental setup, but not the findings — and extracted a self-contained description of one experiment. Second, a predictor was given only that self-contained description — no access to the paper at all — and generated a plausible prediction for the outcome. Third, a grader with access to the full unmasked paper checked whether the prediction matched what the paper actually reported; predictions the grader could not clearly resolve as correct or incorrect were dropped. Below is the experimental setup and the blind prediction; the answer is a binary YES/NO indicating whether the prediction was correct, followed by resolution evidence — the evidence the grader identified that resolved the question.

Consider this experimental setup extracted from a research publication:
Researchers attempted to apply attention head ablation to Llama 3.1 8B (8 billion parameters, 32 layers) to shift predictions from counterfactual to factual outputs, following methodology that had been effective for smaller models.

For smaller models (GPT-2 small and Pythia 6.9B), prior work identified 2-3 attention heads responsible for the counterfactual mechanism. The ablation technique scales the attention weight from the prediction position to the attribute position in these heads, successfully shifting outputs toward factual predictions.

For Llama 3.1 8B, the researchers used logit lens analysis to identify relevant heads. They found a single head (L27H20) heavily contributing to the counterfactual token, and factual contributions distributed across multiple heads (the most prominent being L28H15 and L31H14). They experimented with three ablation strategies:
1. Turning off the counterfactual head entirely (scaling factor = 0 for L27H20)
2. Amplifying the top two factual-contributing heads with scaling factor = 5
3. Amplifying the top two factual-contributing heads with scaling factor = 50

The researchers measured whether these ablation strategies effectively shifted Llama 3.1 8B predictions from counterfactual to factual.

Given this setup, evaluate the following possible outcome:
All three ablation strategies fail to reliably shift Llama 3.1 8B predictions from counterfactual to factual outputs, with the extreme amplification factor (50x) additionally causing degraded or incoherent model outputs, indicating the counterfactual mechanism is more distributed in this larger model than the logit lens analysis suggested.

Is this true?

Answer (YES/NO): NO